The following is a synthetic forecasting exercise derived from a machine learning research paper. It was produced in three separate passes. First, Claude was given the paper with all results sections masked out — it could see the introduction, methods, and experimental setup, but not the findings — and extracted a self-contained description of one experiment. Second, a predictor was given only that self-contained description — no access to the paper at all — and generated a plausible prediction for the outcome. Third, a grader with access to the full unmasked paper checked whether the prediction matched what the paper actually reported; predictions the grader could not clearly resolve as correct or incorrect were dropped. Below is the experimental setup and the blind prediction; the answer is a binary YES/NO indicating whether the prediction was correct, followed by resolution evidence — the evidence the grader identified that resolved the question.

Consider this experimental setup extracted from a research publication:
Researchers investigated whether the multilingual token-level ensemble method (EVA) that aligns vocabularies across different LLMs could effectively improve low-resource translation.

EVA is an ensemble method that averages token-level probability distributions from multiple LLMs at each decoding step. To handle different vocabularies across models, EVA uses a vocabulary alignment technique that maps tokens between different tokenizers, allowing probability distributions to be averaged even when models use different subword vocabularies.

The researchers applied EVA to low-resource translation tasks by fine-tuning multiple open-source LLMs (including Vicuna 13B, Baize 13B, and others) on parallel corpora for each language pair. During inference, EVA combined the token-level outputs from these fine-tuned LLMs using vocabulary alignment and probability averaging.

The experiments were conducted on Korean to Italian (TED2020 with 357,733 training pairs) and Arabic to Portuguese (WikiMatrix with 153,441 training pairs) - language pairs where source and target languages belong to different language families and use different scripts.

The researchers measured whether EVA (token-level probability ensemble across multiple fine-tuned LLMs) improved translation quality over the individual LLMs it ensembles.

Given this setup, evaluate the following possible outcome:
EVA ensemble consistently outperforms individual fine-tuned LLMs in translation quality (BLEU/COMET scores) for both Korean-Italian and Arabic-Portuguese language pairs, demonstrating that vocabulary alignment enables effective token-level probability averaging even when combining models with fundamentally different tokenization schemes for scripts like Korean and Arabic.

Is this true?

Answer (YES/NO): NO